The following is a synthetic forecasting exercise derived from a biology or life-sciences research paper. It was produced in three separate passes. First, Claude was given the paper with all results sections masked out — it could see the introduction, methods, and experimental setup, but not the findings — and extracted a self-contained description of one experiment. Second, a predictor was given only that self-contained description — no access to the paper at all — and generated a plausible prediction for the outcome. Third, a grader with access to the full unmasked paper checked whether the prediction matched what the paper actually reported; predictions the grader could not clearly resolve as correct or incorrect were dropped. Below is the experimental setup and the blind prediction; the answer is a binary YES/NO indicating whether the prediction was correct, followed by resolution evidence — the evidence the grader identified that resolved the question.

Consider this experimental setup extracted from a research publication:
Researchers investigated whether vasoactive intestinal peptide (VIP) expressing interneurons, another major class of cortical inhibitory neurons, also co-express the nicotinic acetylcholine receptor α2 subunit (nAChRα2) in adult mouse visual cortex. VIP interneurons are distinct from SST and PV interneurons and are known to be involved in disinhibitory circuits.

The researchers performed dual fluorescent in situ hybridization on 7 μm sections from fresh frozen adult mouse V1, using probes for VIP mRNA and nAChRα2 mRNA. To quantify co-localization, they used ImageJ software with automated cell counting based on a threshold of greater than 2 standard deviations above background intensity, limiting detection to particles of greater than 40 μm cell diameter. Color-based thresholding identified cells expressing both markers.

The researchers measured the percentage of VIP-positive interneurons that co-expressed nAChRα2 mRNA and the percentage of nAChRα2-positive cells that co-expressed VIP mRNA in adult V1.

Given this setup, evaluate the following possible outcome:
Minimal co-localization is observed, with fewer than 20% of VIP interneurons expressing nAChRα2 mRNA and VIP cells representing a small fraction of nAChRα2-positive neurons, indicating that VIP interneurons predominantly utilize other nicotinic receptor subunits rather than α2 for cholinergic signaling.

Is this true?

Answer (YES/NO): NO